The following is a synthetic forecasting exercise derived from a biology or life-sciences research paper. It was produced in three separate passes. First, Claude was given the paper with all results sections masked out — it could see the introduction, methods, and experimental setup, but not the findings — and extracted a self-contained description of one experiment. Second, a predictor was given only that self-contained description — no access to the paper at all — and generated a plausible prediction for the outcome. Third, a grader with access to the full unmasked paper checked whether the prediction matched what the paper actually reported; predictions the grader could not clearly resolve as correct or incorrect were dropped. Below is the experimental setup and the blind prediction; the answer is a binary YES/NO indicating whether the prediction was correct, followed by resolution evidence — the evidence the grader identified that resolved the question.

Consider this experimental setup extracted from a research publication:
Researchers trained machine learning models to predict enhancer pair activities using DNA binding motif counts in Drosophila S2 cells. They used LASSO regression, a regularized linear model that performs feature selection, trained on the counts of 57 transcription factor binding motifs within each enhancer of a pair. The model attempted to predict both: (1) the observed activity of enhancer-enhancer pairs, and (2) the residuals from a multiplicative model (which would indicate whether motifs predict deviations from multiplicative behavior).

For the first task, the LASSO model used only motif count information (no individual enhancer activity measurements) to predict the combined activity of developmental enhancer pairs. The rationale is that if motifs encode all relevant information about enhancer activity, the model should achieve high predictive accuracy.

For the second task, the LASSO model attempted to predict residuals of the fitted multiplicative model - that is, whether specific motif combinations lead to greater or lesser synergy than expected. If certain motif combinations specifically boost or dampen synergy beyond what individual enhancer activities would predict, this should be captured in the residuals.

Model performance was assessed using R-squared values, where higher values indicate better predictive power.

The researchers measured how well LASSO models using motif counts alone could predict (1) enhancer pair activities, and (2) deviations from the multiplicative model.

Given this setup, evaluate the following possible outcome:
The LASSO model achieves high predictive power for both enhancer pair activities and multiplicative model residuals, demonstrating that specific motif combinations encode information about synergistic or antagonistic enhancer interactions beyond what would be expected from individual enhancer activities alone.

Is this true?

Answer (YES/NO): NO